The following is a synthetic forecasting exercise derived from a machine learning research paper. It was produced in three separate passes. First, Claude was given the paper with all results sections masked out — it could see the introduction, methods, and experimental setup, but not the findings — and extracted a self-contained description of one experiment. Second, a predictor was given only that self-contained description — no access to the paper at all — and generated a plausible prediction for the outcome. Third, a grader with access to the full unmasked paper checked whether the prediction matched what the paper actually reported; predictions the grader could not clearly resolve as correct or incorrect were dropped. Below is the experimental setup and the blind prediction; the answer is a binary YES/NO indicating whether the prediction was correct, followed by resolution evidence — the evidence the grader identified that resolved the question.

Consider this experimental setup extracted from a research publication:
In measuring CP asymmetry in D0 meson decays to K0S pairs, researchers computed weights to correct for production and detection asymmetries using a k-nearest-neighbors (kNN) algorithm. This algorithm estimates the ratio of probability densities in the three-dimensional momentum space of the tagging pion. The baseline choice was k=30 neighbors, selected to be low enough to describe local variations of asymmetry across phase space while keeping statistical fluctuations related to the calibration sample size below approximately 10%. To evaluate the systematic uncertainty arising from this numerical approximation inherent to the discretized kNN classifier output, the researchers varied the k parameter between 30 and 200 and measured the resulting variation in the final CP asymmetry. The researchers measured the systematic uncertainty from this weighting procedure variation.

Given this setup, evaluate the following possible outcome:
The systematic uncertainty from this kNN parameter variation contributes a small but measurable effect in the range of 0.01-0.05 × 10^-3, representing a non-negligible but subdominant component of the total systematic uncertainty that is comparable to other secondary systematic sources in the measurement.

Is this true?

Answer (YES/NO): NO